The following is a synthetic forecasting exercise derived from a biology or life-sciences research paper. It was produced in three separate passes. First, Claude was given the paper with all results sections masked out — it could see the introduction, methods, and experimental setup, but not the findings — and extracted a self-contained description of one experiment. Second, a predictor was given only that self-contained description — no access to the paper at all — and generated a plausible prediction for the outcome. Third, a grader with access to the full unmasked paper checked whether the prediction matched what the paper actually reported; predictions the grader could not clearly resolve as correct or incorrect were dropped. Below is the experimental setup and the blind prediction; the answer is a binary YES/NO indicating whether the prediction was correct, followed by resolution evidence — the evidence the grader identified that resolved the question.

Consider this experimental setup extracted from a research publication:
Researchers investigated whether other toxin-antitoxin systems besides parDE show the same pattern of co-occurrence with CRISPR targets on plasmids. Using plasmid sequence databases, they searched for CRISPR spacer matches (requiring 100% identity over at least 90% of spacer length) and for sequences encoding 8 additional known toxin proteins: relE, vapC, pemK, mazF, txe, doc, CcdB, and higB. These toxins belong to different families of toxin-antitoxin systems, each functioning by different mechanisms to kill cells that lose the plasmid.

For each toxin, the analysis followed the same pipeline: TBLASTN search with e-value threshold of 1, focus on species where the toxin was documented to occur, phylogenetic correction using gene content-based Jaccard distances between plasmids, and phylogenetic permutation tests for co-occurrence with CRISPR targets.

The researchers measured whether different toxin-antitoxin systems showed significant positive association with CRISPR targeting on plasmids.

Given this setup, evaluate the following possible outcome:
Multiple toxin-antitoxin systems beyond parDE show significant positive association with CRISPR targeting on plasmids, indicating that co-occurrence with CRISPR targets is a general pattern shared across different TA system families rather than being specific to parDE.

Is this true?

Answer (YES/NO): NO